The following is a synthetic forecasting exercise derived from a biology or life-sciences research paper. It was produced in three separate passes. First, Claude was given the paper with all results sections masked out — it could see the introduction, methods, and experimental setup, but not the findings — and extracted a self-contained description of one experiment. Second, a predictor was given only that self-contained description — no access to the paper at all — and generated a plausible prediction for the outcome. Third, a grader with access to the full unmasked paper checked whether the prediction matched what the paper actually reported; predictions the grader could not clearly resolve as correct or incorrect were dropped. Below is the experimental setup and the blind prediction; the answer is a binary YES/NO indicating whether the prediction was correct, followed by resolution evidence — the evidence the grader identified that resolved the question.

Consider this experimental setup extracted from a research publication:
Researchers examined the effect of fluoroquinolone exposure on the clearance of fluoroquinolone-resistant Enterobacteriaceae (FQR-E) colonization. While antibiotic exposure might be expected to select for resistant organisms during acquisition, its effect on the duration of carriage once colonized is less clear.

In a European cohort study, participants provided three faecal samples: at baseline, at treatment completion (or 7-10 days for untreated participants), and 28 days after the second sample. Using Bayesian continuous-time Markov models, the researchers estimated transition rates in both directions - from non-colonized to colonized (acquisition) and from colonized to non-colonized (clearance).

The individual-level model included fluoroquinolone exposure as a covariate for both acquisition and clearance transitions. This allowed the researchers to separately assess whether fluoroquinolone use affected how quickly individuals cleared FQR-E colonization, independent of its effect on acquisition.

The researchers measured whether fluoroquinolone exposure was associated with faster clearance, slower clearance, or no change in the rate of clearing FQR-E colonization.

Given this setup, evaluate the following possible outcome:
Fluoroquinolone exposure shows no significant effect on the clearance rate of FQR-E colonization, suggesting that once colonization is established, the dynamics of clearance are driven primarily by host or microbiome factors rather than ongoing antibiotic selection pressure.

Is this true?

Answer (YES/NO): NO